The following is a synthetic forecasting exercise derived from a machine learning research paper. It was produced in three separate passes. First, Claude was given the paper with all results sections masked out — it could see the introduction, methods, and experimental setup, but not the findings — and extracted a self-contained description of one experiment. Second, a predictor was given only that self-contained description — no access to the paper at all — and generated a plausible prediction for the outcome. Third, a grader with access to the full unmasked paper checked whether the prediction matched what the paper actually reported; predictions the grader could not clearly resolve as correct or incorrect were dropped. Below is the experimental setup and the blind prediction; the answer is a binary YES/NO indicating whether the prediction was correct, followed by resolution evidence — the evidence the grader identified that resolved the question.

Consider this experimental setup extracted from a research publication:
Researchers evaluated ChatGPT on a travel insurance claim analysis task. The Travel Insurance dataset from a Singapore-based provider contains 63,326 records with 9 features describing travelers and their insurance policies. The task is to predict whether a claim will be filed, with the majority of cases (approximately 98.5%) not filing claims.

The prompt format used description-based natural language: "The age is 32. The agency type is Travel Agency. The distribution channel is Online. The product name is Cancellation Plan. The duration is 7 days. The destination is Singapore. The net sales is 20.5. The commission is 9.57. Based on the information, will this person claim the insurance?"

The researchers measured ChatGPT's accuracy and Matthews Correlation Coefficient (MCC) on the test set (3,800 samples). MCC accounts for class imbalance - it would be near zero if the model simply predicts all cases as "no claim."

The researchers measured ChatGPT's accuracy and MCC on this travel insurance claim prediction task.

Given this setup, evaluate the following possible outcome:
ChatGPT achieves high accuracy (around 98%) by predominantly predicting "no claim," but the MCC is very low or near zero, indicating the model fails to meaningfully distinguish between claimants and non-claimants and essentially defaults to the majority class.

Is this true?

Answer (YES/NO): YES